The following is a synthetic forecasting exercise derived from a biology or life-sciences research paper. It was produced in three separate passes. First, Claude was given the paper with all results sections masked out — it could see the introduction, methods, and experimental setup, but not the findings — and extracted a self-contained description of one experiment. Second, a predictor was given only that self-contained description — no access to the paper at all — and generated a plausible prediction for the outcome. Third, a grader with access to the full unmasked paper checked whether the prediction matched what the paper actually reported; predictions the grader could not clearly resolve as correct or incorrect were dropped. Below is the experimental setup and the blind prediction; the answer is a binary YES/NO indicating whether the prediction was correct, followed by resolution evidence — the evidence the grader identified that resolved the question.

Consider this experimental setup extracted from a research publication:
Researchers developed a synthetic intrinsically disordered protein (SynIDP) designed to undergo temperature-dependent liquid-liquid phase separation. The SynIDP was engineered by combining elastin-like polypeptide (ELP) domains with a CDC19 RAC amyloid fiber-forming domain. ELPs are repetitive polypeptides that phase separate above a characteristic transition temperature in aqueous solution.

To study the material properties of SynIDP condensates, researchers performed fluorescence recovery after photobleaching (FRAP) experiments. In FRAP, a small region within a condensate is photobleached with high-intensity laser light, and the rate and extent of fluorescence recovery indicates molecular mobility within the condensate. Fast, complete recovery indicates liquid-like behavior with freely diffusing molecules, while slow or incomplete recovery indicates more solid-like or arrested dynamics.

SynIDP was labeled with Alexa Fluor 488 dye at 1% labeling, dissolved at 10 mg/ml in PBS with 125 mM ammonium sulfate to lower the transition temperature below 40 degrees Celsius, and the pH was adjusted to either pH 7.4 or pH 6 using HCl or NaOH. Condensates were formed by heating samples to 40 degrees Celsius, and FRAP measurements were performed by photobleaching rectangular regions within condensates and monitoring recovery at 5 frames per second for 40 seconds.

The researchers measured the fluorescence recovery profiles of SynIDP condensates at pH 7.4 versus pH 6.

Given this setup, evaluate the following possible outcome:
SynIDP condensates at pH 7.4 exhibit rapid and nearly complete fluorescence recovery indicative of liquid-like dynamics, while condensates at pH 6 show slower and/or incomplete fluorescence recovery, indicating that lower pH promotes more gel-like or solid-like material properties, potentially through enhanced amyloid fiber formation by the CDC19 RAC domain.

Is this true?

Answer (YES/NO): YES